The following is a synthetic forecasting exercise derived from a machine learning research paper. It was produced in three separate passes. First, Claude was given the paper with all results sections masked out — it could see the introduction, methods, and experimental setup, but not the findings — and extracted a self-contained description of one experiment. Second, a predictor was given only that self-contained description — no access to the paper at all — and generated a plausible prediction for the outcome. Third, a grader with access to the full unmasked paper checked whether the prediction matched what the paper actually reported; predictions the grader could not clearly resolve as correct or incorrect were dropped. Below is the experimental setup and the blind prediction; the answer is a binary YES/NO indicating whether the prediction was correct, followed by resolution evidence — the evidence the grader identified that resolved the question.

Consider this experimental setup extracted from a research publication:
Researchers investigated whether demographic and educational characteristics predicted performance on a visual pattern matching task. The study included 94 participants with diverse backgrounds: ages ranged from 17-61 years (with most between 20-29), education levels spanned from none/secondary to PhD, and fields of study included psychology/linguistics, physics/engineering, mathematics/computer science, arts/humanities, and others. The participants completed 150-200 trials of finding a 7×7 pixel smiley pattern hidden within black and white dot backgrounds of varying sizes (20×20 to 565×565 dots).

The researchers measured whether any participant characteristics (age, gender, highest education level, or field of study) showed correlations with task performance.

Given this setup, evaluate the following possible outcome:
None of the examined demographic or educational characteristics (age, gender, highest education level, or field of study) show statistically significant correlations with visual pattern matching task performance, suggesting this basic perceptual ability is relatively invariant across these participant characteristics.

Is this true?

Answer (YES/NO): YES